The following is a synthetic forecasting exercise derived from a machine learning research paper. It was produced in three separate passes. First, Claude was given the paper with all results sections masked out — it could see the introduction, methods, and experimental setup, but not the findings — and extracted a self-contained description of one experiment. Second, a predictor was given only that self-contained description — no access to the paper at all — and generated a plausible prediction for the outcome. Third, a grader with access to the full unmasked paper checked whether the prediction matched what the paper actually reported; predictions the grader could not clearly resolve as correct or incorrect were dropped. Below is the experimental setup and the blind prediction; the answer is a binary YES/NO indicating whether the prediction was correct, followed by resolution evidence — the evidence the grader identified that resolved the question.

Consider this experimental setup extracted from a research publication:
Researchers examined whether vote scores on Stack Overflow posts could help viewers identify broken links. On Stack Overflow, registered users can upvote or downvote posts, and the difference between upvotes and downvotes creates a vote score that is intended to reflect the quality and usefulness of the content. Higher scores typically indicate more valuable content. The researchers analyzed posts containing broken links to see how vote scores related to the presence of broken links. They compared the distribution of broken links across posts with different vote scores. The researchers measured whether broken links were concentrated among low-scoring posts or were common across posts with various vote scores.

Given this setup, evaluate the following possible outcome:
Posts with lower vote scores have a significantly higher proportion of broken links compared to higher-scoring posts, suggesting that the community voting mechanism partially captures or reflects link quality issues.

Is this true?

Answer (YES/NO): NO